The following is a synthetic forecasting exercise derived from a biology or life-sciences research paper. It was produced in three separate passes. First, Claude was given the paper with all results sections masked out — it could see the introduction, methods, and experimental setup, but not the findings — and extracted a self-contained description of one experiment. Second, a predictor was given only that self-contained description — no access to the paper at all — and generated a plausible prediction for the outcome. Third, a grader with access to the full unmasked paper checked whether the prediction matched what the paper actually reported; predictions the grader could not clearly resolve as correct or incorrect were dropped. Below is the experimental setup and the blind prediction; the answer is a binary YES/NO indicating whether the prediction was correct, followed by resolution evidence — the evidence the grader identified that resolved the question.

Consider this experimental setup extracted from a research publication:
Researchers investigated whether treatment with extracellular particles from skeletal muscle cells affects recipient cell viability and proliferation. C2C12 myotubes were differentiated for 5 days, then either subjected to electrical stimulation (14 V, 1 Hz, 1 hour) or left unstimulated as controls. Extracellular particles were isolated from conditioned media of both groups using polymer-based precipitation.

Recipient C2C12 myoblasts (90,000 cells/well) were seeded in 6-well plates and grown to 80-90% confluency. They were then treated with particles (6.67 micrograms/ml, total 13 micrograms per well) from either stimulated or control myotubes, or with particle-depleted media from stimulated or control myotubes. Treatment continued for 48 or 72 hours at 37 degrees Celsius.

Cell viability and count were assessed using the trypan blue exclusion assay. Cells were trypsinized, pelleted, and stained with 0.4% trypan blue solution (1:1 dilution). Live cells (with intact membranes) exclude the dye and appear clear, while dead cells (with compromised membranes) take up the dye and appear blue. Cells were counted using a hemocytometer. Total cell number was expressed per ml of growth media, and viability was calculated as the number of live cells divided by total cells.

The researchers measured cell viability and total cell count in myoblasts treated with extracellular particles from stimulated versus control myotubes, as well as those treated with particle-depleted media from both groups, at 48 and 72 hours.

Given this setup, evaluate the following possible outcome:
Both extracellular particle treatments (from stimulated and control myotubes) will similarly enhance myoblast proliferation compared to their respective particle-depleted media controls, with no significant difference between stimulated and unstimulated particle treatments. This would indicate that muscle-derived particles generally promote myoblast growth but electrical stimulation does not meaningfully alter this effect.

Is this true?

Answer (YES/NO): YES